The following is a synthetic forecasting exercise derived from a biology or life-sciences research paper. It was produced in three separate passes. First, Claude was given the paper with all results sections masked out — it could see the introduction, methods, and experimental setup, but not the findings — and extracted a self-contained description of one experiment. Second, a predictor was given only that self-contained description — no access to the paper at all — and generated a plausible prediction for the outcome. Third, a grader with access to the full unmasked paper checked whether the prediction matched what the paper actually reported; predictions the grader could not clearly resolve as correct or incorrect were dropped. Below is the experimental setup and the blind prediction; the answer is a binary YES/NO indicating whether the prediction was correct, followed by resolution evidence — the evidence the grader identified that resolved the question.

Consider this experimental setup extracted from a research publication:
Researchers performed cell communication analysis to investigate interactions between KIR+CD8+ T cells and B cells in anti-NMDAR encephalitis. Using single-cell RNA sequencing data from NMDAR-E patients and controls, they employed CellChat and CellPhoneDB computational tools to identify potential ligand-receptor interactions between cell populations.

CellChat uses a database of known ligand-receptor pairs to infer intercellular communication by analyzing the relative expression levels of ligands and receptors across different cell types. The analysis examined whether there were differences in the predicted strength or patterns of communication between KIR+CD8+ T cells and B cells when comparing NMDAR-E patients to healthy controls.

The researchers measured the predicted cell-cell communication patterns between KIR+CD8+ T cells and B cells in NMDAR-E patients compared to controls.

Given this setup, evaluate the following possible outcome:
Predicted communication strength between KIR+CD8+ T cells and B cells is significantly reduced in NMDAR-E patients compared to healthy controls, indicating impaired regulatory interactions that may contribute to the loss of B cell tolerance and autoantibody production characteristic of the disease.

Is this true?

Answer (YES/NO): NO